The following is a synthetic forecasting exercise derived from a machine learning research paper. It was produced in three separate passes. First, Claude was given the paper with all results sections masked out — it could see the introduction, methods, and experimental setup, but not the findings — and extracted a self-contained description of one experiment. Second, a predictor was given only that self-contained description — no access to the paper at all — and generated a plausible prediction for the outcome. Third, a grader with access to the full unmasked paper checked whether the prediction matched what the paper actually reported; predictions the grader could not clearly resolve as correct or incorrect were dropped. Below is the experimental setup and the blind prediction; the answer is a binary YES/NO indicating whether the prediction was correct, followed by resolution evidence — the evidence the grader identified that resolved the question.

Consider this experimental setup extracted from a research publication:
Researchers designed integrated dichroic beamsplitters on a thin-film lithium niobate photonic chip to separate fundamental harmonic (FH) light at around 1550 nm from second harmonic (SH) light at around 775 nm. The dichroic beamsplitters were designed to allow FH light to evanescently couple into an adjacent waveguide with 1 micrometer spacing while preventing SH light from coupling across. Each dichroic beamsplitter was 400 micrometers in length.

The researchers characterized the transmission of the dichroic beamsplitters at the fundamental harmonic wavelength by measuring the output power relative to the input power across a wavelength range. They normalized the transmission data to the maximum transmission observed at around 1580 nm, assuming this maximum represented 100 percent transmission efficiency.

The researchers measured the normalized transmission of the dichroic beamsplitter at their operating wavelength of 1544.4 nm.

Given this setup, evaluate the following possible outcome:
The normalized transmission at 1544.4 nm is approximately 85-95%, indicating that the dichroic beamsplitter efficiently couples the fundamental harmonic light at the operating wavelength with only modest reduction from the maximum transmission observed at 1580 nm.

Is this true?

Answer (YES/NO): YES